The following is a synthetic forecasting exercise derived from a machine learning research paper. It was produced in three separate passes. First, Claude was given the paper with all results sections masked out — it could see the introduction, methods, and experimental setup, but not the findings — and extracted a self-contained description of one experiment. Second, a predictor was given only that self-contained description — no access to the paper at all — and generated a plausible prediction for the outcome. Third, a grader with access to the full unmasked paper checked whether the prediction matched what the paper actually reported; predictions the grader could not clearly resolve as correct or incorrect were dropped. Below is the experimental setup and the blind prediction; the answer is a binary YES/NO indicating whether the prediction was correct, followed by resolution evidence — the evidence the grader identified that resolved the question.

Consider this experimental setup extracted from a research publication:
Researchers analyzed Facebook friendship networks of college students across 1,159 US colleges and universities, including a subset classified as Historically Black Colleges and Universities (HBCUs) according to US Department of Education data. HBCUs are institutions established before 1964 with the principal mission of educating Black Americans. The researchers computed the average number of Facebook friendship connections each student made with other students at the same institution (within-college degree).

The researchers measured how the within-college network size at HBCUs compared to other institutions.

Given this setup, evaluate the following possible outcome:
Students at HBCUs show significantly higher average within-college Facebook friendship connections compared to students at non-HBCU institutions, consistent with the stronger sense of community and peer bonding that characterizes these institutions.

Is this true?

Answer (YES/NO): YES